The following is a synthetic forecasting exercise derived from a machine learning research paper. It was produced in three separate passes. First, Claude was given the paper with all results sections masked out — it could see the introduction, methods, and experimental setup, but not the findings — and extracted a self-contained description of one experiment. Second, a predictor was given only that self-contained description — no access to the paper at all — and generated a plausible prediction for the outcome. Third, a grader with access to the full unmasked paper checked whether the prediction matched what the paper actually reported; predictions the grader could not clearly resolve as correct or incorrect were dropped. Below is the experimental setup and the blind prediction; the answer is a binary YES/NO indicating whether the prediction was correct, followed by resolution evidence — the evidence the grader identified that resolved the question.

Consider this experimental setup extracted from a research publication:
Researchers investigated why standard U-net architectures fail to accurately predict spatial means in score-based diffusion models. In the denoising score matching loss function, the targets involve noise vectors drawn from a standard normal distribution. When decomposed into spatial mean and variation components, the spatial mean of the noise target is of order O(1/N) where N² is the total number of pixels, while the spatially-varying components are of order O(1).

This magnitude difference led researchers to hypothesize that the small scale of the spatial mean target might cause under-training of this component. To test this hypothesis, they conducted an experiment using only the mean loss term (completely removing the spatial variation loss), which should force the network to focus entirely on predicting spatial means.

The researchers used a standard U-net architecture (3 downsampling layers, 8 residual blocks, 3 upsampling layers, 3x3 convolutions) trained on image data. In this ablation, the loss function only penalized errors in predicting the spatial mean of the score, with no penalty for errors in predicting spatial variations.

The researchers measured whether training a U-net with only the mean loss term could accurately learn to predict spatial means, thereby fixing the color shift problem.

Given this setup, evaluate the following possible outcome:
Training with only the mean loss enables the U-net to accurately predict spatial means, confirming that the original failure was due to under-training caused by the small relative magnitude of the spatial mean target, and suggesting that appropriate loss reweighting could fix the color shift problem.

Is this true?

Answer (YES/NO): NO